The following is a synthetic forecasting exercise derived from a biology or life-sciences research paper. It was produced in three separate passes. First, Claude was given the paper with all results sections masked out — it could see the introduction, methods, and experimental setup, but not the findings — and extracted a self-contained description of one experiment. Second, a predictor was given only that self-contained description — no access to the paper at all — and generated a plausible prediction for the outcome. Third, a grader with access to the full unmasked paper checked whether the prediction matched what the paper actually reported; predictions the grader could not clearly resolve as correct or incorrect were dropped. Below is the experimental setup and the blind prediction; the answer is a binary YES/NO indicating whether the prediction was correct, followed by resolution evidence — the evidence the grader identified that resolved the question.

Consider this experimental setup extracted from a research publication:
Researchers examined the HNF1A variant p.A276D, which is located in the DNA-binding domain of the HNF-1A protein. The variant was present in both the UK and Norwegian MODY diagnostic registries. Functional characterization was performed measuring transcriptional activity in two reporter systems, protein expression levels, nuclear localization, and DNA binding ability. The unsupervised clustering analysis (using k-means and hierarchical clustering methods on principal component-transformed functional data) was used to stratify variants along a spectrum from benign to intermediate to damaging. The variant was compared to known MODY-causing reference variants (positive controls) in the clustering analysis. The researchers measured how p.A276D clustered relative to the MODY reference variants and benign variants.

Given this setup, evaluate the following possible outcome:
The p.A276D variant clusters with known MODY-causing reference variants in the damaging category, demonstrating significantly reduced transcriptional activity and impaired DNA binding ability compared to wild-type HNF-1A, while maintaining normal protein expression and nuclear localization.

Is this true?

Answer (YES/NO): NO